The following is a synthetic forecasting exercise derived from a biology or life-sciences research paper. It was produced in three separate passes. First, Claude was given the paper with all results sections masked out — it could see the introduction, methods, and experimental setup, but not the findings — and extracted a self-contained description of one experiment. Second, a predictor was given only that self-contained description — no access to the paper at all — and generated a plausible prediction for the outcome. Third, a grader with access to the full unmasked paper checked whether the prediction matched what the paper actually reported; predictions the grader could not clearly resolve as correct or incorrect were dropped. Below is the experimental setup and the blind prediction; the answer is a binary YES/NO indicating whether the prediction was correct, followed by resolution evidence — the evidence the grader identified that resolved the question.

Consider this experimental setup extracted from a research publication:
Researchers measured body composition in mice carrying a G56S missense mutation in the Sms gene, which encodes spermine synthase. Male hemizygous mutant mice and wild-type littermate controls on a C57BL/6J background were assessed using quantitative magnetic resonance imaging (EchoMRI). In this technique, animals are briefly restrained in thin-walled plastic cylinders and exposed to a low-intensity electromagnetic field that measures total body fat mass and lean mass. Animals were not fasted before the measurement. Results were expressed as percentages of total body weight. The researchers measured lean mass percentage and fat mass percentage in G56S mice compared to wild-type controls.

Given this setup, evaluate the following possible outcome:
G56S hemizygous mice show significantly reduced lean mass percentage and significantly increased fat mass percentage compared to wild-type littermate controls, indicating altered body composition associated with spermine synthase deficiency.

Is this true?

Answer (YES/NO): NO